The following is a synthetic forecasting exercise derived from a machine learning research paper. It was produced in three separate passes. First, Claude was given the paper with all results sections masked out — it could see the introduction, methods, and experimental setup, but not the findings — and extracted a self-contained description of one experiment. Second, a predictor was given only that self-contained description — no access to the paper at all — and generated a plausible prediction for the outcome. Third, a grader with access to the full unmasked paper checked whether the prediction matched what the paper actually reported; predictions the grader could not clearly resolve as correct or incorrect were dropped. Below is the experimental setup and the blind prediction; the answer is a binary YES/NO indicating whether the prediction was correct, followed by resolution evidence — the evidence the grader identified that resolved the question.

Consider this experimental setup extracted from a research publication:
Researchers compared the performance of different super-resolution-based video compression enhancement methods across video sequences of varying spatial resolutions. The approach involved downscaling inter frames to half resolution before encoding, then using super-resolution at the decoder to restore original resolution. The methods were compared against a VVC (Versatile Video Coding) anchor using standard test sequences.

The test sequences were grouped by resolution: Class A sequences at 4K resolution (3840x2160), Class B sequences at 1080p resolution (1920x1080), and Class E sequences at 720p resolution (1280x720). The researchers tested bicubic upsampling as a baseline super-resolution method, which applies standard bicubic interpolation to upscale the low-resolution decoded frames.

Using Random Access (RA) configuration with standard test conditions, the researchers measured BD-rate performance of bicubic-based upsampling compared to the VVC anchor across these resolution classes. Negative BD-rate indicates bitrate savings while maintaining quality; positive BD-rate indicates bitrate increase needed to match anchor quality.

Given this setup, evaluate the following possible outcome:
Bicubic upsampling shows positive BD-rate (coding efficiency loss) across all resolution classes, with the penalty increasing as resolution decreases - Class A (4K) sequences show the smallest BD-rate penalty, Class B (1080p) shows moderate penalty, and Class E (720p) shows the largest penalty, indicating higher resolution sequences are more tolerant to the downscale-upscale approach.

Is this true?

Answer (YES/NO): NO